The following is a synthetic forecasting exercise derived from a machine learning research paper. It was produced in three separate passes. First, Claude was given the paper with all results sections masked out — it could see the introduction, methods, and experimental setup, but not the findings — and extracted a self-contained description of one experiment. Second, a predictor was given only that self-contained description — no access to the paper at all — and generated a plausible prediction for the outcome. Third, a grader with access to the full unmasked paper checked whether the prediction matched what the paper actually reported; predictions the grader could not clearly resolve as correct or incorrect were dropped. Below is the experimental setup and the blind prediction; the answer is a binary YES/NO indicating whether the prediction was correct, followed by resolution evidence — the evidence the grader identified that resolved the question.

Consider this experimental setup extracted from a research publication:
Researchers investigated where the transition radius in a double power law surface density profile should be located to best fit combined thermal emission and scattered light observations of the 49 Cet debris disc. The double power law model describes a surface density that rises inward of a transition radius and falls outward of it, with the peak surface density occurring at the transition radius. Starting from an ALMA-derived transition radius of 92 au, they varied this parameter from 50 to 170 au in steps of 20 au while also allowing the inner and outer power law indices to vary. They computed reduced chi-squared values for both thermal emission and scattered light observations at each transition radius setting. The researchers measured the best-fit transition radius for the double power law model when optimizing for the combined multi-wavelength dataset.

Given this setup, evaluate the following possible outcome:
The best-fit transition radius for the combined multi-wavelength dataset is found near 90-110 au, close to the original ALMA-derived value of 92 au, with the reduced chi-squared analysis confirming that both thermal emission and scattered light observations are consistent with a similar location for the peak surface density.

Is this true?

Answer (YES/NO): YES